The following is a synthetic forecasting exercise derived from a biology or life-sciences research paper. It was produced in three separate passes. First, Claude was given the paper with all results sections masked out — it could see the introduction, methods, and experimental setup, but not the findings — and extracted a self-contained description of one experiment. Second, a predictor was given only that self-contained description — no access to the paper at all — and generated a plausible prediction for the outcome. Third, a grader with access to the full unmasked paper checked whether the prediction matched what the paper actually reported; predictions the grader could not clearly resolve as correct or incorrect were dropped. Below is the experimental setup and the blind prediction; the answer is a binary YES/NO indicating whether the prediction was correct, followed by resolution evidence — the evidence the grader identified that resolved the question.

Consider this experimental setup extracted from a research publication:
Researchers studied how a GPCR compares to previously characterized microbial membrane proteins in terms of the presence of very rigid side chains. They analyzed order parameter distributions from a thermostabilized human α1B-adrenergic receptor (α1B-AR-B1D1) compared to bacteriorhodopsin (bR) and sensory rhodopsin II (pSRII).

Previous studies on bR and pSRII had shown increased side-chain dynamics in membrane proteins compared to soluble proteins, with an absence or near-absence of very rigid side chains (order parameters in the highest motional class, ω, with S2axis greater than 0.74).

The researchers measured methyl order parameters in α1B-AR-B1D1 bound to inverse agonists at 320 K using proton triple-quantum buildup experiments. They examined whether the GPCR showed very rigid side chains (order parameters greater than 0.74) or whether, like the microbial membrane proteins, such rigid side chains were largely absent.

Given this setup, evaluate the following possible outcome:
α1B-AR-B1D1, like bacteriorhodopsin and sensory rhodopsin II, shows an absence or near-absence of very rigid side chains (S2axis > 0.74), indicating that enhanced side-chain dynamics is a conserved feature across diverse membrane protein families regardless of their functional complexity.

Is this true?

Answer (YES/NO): NO